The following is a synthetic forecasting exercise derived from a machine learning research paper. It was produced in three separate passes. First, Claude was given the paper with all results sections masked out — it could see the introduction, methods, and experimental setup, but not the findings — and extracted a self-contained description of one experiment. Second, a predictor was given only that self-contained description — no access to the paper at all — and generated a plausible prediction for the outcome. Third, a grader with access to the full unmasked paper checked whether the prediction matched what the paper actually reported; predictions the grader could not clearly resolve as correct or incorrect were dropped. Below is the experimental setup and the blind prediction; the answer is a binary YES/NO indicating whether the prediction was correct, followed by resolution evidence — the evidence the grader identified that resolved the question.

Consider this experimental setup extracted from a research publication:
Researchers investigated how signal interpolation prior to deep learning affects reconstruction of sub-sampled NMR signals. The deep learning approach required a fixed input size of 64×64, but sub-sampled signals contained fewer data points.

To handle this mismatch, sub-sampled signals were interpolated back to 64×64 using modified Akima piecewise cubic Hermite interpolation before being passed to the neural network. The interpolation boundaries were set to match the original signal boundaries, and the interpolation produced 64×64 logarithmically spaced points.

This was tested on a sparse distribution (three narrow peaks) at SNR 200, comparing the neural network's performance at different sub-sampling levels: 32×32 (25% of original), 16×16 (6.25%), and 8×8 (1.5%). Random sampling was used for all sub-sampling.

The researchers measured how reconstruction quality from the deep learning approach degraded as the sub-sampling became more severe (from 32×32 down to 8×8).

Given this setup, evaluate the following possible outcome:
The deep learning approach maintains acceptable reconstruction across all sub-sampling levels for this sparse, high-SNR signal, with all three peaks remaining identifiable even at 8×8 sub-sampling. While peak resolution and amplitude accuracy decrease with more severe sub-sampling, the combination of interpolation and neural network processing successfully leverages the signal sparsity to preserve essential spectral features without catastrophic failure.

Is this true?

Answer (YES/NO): NO